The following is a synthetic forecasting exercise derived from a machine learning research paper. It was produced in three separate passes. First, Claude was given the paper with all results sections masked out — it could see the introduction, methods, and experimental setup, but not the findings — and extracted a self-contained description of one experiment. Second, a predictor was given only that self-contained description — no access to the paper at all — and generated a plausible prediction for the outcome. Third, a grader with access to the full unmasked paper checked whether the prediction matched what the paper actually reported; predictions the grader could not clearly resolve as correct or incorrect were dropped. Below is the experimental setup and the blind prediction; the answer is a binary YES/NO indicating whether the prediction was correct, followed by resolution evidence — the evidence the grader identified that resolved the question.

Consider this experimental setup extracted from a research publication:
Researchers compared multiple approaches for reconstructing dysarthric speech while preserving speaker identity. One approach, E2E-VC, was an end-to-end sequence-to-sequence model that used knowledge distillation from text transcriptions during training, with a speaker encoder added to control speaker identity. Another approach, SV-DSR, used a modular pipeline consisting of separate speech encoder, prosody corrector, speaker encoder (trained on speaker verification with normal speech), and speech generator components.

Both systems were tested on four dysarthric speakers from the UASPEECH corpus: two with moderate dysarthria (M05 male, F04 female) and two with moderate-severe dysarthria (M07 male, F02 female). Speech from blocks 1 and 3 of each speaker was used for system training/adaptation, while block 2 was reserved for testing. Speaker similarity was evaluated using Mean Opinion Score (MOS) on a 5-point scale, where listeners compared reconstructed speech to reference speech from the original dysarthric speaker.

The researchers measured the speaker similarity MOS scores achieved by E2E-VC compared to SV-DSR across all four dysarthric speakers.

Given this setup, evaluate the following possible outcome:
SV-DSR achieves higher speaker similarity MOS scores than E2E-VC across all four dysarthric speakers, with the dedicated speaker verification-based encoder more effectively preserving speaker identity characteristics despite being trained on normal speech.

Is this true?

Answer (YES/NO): NO